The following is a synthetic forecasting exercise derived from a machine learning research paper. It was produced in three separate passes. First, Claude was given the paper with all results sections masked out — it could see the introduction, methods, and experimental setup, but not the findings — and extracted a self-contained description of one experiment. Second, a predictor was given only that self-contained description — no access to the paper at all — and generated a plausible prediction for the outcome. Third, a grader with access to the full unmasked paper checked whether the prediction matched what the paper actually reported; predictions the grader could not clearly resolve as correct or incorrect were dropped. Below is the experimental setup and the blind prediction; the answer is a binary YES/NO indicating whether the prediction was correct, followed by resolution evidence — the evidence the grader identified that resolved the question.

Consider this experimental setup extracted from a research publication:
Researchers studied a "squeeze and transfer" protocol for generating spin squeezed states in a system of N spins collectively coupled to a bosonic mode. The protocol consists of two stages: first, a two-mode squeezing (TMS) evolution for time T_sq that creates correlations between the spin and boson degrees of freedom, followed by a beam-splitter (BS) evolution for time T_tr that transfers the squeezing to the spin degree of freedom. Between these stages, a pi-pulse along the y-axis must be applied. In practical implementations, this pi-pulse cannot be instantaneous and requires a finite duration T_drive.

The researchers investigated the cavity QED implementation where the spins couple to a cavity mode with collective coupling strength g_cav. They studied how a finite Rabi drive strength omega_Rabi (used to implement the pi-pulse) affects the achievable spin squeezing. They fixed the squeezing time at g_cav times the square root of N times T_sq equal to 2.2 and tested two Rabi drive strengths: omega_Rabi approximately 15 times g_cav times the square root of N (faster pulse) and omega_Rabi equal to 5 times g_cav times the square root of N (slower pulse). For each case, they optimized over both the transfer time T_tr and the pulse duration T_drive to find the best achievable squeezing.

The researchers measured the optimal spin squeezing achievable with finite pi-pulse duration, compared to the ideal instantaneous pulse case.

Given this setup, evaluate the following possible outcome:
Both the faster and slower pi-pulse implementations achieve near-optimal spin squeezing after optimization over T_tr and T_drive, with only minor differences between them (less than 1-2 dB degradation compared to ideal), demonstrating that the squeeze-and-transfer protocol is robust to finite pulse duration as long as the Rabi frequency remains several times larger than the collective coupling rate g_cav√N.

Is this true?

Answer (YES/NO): YES